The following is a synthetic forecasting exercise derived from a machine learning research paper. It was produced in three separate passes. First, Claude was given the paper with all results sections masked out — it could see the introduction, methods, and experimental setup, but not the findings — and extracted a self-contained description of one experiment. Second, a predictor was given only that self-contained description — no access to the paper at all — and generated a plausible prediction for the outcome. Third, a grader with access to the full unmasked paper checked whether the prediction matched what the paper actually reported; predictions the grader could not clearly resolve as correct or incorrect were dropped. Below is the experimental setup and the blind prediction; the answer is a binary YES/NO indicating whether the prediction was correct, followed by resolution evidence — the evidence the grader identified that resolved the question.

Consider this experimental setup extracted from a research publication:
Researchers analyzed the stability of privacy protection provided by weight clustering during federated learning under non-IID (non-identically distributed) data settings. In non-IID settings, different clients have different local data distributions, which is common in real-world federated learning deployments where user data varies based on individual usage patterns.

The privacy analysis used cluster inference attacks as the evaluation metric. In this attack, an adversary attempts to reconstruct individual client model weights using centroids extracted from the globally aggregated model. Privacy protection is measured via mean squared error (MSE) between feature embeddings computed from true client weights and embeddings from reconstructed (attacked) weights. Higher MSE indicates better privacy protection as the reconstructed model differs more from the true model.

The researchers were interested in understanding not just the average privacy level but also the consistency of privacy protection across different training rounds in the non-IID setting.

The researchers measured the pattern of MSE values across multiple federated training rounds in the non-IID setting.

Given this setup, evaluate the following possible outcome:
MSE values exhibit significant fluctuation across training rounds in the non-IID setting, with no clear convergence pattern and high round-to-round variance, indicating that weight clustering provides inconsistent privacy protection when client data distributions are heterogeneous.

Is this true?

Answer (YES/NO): YES